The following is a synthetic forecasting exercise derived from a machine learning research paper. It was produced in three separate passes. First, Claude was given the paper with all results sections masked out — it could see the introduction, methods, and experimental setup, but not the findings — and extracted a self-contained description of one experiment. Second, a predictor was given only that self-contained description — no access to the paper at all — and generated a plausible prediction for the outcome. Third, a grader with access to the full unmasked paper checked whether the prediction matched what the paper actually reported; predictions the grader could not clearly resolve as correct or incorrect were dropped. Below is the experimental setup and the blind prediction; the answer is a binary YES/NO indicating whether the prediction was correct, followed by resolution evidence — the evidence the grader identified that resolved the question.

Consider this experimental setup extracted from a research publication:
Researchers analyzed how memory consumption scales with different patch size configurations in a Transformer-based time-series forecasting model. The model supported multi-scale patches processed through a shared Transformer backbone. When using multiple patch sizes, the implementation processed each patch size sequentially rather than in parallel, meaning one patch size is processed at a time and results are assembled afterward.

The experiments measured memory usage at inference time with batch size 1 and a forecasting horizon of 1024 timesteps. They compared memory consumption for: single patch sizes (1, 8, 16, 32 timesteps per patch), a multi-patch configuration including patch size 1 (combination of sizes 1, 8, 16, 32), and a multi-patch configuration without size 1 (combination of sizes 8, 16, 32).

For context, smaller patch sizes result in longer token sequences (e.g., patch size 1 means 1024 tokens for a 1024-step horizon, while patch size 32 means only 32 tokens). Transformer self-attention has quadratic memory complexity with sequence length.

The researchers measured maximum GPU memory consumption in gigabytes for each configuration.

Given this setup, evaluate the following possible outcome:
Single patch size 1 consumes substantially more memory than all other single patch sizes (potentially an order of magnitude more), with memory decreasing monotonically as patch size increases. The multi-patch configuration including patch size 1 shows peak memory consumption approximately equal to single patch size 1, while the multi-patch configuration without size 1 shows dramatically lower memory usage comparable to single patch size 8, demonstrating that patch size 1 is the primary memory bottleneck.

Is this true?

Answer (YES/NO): YES